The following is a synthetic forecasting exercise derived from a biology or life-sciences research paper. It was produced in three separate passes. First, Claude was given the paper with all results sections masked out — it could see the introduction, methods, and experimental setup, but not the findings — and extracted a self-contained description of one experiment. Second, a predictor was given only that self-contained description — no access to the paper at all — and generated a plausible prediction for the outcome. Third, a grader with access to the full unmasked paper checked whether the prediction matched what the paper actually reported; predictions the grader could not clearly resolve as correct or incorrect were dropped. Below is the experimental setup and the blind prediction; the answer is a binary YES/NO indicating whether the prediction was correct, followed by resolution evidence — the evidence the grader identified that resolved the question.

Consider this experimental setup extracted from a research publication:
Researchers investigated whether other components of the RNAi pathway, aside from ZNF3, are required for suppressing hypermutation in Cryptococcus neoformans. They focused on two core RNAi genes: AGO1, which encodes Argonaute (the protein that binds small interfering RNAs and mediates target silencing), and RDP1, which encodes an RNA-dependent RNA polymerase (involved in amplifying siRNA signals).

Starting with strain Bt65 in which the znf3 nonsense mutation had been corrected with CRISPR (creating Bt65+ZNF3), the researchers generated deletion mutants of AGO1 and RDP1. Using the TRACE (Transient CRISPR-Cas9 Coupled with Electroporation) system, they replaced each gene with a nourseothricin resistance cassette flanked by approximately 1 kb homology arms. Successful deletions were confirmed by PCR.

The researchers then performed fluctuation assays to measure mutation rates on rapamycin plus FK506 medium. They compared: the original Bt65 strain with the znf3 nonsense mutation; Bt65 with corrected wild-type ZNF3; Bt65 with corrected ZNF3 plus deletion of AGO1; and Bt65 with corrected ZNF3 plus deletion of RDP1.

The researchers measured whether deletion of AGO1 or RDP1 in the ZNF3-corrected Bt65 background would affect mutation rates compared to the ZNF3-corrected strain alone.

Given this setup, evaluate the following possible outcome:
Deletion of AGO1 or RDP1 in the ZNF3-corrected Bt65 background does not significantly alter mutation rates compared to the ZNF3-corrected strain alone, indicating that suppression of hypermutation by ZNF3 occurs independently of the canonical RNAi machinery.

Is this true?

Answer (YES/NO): NO